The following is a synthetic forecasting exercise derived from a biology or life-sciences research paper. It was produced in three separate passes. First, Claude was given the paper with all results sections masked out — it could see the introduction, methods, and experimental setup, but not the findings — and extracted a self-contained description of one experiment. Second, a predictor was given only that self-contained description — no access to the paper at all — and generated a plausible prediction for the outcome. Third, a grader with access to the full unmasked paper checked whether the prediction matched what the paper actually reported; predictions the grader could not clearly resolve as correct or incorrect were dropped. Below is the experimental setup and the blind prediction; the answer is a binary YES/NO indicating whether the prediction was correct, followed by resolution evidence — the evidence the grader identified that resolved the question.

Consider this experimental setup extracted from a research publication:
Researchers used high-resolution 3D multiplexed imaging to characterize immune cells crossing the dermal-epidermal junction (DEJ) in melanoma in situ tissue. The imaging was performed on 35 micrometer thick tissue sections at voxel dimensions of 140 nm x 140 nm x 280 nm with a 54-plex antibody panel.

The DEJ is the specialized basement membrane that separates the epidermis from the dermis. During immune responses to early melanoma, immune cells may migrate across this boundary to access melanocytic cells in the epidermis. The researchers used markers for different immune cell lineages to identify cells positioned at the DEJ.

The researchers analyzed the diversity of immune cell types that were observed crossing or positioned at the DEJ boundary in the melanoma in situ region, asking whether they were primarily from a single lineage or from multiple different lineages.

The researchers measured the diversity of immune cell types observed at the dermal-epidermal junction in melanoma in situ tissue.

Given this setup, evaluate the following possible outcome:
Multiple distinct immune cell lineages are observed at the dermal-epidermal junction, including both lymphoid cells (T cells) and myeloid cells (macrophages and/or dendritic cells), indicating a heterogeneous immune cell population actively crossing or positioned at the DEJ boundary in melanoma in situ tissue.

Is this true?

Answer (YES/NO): YES